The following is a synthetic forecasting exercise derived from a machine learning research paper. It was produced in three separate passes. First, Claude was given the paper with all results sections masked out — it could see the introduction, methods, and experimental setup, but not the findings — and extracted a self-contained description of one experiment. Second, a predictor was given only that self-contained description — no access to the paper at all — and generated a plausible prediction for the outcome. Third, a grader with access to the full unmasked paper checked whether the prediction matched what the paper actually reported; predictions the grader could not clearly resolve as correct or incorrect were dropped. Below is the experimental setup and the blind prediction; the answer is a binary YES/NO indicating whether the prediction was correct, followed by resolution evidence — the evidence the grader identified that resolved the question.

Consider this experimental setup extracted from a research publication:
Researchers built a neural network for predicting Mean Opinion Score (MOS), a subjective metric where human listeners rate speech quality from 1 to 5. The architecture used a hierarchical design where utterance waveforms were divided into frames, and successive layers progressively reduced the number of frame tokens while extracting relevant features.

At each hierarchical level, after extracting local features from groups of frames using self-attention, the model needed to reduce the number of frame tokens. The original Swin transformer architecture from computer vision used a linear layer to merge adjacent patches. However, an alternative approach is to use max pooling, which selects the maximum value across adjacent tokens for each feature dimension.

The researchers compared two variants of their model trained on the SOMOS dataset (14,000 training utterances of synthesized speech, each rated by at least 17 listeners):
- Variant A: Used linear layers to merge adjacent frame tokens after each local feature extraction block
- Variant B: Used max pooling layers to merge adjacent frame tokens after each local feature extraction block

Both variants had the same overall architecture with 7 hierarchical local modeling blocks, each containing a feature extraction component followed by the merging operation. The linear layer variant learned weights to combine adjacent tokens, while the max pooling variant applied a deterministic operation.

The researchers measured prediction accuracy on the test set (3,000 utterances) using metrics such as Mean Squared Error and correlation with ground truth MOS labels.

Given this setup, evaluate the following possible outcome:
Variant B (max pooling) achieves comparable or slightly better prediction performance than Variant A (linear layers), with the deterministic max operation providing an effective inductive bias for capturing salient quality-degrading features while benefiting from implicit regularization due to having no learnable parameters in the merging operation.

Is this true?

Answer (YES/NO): NO